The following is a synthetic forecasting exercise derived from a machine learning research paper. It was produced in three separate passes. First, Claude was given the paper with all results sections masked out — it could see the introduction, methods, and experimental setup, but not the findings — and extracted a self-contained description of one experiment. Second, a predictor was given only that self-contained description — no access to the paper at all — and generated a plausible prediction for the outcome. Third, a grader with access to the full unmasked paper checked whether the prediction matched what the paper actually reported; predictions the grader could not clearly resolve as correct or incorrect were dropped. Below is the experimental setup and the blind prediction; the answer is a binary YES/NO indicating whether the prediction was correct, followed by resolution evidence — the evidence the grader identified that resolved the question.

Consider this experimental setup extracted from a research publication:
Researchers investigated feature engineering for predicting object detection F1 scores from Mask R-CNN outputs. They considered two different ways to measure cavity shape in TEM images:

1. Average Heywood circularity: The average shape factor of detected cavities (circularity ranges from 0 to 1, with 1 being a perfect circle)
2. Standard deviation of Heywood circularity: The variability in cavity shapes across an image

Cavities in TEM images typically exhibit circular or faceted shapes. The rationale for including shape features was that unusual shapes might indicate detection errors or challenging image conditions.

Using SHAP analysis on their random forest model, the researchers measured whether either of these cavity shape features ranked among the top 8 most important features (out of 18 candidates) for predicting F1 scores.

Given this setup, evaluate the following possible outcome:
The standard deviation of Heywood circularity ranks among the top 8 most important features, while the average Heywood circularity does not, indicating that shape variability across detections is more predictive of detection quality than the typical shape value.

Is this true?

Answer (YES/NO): NO